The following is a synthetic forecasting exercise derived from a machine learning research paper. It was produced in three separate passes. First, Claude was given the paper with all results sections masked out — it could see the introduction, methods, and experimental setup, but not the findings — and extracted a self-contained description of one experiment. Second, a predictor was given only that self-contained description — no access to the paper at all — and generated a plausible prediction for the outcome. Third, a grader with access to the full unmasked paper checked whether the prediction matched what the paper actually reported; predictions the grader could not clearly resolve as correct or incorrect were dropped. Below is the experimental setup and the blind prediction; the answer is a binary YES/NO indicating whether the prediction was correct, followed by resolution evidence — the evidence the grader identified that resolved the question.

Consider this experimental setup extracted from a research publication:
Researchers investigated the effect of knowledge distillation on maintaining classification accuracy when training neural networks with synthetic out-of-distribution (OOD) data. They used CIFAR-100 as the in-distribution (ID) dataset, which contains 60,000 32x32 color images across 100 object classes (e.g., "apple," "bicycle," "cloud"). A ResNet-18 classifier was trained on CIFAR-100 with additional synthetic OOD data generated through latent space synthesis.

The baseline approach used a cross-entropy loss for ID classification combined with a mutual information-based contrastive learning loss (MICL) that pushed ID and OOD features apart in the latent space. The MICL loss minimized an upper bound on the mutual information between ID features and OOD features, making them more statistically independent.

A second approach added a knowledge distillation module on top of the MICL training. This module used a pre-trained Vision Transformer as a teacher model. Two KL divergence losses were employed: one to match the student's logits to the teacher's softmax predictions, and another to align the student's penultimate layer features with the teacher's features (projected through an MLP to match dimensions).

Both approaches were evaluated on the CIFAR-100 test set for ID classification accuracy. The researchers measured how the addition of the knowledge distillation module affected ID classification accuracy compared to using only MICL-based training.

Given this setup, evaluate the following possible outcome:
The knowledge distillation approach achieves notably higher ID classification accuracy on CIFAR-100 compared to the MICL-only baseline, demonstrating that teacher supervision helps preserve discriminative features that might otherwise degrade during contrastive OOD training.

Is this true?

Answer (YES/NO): YES